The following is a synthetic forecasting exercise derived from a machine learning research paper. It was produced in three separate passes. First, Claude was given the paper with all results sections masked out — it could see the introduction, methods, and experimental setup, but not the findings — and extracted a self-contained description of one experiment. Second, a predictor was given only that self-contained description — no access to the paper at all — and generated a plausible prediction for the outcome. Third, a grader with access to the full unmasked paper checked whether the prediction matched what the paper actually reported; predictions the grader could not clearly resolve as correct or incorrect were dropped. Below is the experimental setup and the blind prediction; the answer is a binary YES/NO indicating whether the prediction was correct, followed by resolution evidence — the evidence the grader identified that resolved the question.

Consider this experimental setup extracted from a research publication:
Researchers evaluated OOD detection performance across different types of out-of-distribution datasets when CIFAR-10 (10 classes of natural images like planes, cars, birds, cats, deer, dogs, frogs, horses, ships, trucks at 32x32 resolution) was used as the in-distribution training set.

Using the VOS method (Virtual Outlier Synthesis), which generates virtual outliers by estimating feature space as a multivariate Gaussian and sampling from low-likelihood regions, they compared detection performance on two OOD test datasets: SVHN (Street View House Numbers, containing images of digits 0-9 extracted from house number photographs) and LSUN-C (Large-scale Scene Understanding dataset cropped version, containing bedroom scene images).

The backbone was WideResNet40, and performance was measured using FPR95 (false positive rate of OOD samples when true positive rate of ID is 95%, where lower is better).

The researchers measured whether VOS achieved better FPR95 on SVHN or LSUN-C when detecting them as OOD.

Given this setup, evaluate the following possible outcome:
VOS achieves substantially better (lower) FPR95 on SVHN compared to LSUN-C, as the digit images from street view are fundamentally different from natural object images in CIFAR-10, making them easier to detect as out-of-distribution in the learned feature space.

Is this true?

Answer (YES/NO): NO